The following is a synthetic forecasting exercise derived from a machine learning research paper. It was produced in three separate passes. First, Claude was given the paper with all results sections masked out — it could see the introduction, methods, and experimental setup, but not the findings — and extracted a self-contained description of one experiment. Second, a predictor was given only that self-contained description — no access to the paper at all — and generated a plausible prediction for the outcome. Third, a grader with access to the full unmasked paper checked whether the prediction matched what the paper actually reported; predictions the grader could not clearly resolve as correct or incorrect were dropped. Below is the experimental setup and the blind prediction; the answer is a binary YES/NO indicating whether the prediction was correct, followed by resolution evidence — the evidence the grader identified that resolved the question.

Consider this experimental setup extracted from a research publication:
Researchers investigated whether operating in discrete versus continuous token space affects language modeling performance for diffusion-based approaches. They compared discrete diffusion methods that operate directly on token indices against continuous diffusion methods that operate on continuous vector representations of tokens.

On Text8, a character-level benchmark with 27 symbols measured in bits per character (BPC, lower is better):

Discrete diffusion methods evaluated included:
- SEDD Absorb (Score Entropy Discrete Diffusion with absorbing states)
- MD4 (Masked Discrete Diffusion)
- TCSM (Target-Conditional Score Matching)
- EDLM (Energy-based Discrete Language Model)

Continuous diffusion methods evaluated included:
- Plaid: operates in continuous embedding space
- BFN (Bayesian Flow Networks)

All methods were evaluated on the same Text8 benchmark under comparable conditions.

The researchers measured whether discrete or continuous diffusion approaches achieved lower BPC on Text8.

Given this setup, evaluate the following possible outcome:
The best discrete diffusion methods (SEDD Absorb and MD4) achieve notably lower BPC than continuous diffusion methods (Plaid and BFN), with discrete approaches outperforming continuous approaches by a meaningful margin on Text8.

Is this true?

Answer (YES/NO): NO